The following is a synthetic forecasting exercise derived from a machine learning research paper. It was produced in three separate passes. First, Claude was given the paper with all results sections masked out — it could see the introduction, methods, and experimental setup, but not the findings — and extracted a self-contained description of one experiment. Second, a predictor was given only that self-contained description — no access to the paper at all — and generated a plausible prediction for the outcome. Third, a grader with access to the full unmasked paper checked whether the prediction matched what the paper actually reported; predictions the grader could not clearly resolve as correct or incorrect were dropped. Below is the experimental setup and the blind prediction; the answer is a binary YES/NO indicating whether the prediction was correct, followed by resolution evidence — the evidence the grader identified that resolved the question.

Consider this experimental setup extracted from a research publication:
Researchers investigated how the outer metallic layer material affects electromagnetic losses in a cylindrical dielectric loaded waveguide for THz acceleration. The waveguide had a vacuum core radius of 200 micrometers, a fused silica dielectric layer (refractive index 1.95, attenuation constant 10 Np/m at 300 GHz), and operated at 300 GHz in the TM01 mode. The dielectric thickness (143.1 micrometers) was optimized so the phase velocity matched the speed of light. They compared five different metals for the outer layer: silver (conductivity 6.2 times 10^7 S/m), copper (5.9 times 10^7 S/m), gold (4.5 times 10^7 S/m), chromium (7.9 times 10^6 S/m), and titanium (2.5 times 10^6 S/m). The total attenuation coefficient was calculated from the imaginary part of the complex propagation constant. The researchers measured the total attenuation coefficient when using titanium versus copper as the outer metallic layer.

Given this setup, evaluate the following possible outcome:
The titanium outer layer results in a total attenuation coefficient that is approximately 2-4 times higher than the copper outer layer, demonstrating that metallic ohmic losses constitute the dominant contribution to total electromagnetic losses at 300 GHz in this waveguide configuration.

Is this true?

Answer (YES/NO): YES